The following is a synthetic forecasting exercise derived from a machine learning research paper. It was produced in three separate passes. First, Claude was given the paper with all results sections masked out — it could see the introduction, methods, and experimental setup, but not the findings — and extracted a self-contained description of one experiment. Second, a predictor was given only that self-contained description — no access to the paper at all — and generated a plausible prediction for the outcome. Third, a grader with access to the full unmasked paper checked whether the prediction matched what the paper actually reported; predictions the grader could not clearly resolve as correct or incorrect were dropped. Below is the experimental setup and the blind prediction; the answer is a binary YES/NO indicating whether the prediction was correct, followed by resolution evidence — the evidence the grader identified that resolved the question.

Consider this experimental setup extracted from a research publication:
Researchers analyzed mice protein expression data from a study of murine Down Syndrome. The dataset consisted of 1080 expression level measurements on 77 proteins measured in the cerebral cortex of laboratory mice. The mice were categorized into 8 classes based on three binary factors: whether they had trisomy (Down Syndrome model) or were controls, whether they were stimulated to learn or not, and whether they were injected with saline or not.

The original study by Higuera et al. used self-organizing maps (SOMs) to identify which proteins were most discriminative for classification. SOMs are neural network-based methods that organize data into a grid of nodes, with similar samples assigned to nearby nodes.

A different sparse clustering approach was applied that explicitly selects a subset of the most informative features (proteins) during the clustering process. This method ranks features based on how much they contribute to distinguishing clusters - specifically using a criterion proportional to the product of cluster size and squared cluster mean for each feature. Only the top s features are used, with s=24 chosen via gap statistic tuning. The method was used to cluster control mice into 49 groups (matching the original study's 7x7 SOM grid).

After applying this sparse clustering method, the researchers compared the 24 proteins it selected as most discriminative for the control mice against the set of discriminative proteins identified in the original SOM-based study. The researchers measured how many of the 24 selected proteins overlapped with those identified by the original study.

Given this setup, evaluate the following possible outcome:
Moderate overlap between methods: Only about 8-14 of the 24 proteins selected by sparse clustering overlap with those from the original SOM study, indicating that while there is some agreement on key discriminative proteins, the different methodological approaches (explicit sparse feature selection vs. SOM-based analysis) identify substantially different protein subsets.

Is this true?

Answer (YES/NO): NO